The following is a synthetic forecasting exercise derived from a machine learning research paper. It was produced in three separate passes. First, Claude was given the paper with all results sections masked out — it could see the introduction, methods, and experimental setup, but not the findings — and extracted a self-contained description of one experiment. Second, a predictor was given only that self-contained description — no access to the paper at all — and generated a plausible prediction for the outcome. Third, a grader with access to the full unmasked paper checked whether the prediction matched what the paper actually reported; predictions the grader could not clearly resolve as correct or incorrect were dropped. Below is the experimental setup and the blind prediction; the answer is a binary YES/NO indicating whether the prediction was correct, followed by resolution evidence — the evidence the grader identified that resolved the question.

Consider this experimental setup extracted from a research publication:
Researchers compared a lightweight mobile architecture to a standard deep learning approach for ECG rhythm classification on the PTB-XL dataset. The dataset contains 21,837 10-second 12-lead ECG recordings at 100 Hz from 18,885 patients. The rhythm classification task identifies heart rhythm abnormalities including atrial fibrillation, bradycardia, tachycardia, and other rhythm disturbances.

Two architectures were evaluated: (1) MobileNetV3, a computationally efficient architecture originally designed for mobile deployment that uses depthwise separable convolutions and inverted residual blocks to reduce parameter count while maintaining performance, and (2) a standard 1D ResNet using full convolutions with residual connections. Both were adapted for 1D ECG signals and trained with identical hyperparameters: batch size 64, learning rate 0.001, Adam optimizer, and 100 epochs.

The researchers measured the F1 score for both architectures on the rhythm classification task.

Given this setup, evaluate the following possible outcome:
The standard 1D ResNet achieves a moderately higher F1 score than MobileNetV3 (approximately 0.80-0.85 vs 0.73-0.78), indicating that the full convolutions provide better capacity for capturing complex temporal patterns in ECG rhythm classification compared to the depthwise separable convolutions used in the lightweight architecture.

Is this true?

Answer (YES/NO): NO